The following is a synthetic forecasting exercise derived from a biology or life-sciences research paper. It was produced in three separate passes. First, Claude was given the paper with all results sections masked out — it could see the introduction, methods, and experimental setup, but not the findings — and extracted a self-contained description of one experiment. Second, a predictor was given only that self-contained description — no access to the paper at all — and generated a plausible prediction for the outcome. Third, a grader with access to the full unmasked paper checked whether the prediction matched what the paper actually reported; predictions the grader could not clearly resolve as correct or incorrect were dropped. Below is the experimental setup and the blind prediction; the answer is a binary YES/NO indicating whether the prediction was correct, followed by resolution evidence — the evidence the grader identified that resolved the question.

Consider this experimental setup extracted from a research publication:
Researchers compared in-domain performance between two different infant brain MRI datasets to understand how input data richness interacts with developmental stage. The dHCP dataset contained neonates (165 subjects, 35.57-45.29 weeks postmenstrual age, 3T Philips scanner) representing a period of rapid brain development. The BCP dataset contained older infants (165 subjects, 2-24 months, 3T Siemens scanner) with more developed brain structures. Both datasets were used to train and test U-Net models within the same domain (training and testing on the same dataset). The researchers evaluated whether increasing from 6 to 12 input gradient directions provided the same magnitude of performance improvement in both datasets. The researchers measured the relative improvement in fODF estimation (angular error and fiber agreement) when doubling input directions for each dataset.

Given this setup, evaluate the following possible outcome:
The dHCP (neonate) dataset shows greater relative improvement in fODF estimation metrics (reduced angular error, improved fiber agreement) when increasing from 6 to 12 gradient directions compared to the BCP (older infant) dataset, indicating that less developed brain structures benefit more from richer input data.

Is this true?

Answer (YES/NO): YES